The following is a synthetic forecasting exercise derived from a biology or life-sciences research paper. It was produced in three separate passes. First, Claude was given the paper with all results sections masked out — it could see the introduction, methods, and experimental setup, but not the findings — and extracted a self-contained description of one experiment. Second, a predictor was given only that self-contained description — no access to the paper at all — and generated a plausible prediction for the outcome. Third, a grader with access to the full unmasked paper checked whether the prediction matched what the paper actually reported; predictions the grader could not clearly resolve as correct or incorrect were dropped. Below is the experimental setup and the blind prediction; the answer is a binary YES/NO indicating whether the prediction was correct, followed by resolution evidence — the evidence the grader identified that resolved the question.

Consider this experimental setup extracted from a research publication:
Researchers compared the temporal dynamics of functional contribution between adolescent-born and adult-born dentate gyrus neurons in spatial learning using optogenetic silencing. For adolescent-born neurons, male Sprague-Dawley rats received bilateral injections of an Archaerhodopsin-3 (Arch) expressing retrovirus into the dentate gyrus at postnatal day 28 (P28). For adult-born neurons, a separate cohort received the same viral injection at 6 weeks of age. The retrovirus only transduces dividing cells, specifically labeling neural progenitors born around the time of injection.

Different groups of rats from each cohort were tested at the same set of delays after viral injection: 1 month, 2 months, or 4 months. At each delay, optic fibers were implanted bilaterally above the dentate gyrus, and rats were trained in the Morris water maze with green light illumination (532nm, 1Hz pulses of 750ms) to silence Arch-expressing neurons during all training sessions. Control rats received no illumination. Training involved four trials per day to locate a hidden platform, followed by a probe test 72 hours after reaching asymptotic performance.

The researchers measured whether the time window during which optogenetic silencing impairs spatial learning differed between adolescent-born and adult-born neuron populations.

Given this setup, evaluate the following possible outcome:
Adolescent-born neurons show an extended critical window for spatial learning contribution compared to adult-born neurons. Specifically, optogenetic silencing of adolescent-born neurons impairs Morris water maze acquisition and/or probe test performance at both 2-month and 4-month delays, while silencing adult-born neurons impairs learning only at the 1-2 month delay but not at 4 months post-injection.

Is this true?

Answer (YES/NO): NO